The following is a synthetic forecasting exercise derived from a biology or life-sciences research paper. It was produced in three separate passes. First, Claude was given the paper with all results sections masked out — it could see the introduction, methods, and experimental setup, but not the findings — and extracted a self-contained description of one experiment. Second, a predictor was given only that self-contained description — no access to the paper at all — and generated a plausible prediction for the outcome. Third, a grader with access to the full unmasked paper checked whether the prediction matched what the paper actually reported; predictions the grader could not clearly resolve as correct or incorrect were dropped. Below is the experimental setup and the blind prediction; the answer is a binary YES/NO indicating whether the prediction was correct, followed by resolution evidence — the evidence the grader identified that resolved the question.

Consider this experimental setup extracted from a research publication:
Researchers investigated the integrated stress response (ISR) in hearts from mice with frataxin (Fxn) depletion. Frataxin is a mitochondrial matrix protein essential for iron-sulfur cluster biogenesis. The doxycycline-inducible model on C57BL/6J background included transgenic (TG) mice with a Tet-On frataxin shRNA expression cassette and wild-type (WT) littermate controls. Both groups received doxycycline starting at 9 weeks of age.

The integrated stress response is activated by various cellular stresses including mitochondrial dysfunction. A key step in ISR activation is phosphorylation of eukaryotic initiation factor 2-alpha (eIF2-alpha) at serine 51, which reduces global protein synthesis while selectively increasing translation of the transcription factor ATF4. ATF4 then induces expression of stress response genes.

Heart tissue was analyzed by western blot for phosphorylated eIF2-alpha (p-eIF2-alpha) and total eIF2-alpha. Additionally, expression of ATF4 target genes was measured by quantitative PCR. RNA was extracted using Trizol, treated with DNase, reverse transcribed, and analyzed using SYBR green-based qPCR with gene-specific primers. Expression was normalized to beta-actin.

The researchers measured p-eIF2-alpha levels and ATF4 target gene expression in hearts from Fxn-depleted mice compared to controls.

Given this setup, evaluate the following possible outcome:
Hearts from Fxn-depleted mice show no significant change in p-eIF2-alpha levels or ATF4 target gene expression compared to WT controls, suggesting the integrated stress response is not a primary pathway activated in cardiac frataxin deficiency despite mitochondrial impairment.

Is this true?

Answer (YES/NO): NO